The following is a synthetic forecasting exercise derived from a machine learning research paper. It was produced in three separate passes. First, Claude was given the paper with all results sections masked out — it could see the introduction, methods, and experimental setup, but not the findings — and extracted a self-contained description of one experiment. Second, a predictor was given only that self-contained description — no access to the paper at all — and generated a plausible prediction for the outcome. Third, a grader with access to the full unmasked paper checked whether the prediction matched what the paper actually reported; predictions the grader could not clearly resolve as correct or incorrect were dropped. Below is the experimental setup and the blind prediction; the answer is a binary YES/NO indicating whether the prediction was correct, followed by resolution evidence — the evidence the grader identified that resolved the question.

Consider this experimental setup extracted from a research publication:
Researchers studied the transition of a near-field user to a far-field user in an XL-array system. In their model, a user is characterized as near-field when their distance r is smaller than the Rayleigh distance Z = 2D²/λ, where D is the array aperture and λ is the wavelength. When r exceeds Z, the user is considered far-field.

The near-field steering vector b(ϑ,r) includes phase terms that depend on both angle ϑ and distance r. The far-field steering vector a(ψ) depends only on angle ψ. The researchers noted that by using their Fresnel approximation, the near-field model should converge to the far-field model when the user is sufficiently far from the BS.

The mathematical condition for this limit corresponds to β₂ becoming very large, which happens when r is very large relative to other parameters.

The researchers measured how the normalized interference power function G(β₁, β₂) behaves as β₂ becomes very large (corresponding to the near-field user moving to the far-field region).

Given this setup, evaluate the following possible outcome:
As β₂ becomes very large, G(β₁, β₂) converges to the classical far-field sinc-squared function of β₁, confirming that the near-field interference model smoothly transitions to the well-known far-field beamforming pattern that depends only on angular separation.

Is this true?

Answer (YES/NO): NO